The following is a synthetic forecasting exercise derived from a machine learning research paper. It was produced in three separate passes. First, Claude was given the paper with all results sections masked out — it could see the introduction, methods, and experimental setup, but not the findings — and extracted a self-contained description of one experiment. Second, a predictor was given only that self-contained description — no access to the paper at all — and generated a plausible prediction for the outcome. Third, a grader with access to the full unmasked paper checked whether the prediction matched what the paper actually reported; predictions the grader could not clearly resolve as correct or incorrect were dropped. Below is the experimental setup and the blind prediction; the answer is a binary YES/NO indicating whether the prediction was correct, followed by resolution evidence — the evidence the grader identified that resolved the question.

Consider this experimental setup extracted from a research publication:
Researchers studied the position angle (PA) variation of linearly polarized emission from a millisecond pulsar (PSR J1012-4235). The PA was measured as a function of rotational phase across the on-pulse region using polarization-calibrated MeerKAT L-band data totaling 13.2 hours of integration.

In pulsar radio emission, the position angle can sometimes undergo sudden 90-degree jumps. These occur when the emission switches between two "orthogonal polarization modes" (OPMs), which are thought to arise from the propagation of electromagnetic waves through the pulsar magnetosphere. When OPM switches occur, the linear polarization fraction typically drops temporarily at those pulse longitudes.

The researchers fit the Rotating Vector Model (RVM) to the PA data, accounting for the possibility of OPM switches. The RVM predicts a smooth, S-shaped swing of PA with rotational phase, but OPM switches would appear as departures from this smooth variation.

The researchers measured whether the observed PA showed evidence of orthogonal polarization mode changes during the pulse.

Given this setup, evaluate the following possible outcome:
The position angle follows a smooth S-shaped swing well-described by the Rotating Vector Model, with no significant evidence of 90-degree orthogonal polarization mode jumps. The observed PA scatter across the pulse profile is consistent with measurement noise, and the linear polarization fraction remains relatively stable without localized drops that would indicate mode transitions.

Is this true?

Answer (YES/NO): NO